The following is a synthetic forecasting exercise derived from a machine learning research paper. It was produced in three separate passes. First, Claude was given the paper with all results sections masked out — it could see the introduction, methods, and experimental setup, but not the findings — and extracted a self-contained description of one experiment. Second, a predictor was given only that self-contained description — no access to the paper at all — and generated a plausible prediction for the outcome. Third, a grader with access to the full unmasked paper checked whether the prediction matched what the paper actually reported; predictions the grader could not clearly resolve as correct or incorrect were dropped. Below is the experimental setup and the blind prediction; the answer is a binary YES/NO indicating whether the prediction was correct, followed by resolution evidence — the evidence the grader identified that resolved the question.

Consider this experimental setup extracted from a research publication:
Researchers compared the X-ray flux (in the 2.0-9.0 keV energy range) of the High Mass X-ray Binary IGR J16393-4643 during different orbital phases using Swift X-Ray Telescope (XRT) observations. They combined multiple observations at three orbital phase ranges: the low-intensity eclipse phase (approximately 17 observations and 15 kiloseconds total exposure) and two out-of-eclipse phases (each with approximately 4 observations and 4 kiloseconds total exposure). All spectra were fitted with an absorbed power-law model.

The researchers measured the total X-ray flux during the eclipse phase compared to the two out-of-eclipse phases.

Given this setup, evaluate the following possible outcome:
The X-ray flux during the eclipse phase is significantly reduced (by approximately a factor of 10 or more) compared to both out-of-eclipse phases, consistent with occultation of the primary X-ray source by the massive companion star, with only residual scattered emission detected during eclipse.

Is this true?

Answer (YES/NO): NO